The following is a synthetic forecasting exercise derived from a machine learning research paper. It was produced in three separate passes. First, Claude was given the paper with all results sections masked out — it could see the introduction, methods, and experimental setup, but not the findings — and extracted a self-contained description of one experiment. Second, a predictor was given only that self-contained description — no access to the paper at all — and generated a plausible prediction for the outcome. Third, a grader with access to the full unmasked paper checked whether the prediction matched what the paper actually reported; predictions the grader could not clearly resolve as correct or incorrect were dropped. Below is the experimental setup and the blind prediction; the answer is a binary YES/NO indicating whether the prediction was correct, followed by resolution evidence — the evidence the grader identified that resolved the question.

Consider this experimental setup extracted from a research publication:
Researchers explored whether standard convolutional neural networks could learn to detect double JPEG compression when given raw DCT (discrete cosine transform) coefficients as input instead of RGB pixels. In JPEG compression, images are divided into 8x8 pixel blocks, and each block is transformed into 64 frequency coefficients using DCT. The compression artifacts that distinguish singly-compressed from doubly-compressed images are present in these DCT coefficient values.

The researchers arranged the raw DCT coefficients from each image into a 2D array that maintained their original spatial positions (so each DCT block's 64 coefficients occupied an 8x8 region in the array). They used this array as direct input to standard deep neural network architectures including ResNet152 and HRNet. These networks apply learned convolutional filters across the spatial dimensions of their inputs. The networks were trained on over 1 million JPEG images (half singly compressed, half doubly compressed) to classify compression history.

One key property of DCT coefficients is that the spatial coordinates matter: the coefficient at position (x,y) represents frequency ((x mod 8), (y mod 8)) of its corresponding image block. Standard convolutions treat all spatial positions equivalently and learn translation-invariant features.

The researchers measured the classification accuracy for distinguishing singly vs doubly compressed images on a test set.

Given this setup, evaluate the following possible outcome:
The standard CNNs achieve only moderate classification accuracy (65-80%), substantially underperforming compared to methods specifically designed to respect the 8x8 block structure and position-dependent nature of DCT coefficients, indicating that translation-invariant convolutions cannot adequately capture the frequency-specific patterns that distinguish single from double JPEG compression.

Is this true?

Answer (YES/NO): NO